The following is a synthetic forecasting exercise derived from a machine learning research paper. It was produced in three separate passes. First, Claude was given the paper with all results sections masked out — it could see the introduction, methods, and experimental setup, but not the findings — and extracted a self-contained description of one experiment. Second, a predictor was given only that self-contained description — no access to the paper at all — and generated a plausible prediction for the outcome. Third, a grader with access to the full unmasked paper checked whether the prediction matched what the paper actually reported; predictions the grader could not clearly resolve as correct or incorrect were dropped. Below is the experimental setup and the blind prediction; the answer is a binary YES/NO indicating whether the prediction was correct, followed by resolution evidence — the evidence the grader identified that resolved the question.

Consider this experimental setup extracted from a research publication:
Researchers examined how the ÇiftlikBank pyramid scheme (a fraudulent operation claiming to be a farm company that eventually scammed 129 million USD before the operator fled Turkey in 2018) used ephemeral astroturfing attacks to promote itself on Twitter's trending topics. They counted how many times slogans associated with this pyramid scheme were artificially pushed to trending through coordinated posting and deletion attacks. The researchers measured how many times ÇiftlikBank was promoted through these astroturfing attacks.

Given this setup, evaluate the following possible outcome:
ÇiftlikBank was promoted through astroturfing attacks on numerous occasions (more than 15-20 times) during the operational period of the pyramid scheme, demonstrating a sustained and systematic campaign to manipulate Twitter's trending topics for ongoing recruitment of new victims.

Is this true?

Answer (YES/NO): YES